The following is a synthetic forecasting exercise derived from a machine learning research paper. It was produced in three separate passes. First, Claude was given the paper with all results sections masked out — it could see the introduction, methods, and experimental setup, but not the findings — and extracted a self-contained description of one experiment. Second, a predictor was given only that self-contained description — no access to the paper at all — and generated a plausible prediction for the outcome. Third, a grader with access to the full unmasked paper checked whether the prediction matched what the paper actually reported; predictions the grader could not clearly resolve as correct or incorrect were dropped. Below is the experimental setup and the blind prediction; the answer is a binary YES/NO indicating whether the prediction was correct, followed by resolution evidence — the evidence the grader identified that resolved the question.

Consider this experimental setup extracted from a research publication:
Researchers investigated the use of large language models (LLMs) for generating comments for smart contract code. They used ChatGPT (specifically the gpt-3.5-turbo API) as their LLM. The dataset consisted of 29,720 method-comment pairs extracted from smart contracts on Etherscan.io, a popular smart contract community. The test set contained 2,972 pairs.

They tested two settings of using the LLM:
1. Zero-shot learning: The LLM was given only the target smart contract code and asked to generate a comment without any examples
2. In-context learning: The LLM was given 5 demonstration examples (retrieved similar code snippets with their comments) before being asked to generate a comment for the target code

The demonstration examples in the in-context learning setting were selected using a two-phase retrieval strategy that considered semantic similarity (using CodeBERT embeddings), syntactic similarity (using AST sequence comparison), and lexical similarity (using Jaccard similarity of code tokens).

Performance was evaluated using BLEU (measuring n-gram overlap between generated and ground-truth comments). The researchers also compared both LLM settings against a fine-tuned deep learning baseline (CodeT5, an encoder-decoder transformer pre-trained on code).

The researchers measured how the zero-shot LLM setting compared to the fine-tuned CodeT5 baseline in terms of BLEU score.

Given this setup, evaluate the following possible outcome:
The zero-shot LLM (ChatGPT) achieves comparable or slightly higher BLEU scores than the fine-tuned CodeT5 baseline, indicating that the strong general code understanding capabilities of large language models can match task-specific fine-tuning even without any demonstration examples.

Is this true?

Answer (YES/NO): NO